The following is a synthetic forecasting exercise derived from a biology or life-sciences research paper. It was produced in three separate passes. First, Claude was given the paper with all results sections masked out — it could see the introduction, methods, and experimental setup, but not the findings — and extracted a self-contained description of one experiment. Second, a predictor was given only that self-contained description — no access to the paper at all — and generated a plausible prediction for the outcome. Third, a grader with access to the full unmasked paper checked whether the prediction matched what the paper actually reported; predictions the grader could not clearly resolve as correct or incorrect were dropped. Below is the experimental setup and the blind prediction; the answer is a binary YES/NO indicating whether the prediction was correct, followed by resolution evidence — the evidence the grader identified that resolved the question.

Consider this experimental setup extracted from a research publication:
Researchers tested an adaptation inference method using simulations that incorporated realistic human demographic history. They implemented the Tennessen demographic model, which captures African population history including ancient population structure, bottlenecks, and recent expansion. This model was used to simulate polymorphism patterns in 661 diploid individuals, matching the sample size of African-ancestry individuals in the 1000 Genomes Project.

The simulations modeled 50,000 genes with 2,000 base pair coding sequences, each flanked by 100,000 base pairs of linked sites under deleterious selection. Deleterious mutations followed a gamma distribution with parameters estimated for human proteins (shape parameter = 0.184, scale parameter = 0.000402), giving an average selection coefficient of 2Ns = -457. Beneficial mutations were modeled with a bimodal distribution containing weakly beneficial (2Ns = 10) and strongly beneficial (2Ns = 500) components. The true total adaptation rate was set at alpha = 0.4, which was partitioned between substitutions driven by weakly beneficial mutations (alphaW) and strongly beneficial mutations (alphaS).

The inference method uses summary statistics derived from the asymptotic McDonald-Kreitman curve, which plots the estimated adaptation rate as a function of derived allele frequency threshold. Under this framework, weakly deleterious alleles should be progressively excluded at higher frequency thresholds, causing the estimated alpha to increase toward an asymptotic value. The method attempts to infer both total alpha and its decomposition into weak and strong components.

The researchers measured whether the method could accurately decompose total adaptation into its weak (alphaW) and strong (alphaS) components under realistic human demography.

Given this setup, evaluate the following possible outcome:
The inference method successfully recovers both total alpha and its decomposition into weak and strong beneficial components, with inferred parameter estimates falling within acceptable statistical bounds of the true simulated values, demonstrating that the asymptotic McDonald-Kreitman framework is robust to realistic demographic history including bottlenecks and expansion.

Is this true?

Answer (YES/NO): YES